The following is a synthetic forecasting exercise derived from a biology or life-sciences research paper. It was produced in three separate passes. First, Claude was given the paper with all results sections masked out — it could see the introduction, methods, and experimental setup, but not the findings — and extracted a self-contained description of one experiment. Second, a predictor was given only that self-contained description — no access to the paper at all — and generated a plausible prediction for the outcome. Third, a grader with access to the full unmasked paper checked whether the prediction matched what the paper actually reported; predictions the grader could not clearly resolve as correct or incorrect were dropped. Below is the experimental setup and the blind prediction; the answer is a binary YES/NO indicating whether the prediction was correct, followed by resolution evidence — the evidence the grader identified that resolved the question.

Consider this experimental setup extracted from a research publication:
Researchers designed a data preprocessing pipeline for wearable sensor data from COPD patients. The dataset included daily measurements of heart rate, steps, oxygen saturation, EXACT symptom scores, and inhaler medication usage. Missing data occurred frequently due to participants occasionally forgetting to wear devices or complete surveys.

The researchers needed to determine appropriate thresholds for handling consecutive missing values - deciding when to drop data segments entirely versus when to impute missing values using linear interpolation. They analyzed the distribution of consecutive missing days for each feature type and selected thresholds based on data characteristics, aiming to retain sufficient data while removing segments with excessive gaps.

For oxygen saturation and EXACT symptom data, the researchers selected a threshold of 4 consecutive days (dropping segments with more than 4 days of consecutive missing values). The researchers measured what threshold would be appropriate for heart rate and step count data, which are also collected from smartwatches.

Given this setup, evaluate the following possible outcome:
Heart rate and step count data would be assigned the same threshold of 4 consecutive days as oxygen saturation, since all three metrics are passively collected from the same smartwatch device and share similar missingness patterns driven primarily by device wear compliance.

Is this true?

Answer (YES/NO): NO